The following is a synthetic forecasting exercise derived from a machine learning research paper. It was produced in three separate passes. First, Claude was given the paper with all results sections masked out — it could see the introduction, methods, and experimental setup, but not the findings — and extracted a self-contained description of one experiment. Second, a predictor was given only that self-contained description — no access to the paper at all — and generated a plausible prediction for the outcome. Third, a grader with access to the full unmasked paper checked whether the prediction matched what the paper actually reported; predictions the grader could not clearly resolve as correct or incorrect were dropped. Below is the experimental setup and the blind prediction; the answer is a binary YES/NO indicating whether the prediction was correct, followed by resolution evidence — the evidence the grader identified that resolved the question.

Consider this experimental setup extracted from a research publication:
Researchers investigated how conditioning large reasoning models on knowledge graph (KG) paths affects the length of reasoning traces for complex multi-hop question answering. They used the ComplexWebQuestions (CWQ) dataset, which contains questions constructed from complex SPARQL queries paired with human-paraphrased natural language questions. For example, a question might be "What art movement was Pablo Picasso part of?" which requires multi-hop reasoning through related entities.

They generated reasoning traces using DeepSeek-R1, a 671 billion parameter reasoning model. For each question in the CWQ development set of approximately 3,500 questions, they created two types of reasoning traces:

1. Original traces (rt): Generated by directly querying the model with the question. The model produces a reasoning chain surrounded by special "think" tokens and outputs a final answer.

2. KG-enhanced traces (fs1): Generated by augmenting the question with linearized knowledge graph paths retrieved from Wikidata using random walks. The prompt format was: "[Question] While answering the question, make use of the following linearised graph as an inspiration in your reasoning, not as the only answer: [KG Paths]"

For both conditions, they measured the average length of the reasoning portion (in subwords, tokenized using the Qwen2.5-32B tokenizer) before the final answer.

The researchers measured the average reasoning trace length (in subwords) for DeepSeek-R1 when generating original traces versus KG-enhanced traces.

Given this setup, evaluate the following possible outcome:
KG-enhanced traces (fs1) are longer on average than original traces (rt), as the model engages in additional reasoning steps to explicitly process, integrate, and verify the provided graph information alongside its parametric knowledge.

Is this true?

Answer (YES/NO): NO